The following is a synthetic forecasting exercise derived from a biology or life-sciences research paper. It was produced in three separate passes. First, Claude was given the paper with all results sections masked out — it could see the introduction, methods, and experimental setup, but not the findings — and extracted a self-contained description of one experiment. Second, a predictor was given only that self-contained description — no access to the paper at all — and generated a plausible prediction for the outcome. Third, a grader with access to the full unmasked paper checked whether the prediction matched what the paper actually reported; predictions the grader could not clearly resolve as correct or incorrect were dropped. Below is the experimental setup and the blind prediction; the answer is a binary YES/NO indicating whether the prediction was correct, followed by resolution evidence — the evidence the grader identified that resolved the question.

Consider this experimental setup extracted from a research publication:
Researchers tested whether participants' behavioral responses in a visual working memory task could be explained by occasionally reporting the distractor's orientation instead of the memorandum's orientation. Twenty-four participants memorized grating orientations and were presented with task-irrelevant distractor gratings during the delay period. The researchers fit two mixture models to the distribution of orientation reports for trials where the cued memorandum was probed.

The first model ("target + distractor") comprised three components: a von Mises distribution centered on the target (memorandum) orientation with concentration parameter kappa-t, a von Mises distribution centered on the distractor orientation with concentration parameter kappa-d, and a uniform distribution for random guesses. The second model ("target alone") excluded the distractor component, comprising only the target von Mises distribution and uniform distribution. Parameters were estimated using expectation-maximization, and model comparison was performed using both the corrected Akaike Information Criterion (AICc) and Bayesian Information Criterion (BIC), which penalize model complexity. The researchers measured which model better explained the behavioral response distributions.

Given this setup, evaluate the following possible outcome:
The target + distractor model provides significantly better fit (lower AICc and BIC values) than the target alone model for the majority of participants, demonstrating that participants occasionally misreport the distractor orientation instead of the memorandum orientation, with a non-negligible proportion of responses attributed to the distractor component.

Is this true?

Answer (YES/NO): NO